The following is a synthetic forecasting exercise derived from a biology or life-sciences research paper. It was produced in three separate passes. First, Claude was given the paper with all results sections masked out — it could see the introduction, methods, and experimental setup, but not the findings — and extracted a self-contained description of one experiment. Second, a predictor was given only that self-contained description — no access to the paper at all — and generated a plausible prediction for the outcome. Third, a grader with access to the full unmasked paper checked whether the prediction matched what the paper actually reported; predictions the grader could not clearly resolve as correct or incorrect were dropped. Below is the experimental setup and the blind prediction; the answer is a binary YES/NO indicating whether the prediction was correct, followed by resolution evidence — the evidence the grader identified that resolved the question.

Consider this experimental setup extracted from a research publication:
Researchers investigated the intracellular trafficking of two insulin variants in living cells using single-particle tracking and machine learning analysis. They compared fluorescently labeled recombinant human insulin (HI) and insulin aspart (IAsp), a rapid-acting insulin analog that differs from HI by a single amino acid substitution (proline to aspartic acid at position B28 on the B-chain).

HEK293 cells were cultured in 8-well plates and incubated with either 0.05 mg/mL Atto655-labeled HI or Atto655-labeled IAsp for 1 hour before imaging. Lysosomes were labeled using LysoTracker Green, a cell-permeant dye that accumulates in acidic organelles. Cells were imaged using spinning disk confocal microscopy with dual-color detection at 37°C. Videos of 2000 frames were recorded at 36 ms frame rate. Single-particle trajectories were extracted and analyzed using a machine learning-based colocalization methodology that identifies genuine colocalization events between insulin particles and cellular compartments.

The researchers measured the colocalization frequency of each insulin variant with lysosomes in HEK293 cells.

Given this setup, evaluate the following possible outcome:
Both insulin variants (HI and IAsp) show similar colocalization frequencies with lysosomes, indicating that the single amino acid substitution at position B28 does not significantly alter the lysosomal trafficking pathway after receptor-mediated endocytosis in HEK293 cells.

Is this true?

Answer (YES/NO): NO